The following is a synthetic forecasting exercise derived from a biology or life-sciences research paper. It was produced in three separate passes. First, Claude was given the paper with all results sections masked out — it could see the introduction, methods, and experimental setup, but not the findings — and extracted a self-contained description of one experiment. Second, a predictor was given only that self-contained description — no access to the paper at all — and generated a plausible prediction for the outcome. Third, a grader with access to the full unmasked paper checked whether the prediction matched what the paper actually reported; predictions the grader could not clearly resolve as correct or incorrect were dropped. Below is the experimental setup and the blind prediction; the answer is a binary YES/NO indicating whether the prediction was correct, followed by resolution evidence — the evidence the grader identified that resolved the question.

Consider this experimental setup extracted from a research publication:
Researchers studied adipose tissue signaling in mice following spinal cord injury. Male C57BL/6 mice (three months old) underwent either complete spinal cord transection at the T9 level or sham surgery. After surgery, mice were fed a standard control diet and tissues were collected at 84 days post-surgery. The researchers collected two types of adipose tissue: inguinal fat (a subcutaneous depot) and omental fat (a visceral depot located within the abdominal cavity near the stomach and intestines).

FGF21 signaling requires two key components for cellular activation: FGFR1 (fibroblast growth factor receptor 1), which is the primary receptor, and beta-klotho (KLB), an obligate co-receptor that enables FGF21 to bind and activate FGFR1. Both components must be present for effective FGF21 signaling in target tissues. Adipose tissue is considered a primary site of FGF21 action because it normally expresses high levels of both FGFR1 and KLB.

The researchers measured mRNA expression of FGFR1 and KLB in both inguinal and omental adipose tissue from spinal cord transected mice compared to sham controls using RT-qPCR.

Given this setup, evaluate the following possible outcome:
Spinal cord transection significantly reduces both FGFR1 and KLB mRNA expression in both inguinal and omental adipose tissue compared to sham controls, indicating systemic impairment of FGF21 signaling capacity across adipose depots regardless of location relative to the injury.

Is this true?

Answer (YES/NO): YES